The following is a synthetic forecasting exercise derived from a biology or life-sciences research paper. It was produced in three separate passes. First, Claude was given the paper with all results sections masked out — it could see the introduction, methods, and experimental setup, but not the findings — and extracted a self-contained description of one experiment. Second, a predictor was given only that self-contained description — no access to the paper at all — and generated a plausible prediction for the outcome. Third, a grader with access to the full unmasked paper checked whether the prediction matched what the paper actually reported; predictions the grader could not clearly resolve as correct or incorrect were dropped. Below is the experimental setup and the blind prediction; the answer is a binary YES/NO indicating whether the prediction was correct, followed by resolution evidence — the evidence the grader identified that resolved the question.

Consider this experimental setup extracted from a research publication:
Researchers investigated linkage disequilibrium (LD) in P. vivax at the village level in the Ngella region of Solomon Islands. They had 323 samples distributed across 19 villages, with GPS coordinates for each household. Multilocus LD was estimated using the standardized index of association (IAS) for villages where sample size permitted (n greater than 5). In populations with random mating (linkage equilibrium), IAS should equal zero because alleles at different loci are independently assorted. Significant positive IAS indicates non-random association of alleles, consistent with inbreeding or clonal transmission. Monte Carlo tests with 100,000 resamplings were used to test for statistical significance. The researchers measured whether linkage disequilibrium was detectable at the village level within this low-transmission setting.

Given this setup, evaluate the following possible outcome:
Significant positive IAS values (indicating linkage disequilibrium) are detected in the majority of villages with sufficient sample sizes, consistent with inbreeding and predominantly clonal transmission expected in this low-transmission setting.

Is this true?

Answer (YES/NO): YES